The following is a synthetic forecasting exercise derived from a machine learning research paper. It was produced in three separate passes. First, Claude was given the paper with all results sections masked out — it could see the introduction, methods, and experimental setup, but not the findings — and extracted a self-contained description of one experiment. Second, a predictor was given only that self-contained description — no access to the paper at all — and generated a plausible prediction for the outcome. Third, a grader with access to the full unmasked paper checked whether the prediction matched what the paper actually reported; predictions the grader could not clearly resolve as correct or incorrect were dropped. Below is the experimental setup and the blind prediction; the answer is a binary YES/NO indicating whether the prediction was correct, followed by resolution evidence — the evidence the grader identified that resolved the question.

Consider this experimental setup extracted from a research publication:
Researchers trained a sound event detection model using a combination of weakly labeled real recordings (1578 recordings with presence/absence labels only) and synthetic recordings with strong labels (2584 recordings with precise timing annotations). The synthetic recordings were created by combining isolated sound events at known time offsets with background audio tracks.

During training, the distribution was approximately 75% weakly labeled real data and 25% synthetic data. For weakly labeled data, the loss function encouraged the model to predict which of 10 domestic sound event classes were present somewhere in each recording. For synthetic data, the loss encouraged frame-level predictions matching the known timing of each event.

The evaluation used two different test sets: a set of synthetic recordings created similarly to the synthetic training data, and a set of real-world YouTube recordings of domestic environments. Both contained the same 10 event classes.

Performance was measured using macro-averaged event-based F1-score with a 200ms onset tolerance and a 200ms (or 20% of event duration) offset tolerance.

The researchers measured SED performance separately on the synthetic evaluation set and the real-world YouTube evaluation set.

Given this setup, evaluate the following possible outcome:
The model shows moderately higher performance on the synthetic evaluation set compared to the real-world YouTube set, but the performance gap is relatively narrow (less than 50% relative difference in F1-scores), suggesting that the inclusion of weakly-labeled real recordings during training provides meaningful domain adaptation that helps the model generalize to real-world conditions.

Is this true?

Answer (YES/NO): NO